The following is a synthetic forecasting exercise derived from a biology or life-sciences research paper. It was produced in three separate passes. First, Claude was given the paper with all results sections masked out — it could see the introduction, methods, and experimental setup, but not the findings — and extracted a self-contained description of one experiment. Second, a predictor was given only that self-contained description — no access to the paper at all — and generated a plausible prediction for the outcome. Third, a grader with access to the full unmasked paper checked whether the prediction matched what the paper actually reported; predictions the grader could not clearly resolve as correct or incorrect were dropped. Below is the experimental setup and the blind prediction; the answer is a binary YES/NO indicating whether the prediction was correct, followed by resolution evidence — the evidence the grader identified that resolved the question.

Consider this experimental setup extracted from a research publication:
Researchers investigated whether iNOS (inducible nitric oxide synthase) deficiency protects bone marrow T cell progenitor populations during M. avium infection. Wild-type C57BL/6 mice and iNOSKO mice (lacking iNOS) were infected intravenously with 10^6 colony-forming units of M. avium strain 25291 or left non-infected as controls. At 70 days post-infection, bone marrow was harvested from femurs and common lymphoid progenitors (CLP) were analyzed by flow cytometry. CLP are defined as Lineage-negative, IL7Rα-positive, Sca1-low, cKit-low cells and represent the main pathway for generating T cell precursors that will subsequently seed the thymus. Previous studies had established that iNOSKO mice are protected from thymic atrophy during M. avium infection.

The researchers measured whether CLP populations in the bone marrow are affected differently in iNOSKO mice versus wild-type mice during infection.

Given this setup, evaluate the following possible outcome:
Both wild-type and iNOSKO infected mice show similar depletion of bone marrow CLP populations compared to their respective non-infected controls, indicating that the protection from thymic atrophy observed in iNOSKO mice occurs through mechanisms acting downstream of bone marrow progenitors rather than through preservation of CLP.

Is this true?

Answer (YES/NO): YES